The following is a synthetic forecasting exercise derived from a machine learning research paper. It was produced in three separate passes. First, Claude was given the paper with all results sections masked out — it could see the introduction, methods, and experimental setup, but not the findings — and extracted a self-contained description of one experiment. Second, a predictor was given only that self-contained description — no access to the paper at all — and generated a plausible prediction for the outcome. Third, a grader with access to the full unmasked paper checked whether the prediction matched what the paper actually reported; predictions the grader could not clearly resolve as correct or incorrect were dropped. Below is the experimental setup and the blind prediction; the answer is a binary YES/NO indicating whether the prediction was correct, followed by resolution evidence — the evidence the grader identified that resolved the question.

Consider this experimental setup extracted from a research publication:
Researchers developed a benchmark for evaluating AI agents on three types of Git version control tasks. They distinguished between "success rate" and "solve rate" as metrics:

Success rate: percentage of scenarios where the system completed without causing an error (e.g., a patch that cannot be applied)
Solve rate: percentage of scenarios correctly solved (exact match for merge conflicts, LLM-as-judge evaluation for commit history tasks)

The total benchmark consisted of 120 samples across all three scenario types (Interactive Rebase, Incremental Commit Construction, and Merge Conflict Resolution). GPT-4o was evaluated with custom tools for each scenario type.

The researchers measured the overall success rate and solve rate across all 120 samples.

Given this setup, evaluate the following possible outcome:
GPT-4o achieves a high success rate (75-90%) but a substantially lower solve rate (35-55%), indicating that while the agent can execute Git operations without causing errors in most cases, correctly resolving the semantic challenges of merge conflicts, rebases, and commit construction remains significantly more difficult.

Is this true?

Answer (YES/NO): NO